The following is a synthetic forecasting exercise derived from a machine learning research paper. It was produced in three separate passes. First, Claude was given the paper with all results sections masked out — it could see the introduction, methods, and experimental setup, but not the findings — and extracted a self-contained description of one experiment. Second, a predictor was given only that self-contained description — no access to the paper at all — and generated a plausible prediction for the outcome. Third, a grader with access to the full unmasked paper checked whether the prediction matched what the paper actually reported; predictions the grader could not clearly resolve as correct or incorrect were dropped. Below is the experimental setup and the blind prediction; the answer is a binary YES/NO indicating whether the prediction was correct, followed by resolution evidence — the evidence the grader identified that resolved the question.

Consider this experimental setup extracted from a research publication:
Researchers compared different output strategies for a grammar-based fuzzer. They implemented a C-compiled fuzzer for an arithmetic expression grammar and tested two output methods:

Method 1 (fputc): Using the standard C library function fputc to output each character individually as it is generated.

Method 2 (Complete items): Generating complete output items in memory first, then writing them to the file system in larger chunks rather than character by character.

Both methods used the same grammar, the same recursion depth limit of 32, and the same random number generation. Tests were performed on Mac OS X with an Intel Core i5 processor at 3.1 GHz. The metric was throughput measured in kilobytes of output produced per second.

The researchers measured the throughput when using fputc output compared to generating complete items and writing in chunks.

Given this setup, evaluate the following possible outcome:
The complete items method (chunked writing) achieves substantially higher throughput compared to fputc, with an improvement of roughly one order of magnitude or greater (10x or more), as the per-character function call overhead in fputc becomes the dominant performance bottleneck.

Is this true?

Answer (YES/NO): NO